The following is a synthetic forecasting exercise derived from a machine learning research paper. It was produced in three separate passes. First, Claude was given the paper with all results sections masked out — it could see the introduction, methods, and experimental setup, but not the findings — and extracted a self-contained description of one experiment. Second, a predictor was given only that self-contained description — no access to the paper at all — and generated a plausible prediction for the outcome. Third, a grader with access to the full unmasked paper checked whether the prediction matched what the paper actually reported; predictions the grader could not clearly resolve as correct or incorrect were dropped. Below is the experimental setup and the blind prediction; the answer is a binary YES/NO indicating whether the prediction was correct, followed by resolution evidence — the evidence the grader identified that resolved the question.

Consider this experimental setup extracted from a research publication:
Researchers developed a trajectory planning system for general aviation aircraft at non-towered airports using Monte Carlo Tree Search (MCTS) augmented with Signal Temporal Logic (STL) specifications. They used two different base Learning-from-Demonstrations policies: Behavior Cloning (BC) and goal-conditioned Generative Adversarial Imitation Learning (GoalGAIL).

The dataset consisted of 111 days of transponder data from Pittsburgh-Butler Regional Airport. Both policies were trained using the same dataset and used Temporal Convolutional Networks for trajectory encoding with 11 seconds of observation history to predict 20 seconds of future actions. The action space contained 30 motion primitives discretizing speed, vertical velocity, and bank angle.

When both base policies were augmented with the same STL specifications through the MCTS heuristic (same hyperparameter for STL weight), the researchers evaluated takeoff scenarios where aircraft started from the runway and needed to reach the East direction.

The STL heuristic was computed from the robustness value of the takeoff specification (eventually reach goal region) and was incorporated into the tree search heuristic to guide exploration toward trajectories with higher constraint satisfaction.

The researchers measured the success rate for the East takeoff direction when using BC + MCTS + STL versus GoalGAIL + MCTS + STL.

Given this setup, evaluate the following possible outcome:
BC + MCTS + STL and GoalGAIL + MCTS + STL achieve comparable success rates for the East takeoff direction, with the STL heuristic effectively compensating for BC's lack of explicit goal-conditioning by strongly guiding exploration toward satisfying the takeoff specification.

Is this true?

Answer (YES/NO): NO